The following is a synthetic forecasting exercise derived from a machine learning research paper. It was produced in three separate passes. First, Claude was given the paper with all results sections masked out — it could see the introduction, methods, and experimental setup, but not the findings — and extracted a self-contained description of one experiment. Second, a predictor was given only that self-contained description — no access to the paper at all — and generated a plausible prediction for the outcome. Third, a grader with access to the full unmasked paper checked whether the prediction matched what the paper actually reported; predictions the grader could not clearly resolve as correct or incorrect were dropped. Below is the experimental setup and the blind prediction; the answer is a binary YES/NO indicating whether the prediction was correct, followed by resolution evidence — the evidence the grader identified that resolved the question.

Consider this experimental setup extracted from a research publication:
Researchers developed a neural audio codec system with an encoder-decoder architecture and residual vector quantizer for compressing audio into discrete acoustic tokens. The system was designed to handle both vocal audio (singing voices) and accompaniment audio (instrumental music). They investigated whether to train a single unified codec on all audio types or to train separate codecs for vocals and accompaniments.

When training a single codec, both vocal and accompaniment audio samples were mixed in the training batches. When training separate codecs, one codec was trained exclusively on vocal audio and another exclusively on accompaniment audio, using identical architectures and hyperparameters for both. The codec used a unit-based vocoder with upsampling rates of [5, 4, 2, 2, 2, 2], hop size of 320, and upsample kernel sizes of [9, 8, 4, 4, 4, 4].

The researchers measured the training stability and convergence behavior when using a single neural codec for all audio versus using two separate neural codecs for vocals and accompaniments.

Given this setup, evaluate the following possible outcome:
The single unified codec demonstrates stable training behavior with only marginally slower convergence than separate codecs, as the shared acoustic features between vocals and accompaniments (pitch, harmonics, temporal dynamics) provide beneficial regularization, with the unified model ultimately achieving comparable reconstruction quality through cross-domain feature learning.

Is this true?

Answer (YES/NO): NO